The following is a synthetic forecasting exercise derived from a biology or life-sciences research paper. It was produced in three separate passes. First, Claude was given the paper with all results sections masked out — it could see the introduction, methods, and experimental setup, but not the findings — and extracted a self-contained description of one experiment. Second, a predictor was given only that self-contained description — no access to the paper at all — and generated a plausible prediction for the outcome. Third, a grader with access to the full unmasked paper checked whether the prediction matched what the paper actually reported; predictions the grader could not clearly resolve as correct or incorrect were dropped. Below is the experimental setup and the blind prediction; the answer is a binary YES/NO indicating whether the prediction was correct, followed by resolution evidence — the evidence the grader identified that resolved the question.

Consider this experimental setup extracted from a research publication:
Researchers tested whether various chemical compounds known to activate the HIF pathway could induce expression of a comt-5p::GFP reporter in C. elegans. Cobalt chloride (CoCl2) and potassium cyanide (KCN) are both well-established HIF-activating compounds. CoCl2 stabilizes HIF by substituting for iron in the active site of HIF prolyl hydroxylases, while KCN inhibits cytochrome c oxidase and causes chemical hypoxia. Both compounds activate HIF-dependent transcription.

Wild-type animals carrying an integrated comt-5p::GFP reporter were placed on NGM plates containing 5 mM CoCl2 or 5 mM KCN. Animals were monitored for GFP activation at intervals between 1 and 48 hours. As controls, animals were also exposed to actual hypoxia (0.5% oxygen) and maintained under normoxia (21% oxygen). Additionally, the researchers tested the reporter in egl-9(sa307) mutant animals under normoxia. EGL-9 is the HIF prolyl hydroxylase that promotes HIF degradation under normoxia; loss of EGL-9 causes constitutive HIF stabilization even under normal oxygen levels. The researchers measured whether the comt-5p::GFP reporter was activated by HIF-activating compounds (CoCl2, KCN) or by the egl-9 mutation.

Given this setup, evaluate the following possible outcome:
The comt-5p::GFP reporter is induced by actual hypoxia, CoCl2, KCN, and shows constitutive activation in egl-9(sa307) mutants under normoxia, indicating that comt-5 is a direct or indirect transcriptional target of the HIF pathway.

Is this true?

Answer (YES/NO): NO